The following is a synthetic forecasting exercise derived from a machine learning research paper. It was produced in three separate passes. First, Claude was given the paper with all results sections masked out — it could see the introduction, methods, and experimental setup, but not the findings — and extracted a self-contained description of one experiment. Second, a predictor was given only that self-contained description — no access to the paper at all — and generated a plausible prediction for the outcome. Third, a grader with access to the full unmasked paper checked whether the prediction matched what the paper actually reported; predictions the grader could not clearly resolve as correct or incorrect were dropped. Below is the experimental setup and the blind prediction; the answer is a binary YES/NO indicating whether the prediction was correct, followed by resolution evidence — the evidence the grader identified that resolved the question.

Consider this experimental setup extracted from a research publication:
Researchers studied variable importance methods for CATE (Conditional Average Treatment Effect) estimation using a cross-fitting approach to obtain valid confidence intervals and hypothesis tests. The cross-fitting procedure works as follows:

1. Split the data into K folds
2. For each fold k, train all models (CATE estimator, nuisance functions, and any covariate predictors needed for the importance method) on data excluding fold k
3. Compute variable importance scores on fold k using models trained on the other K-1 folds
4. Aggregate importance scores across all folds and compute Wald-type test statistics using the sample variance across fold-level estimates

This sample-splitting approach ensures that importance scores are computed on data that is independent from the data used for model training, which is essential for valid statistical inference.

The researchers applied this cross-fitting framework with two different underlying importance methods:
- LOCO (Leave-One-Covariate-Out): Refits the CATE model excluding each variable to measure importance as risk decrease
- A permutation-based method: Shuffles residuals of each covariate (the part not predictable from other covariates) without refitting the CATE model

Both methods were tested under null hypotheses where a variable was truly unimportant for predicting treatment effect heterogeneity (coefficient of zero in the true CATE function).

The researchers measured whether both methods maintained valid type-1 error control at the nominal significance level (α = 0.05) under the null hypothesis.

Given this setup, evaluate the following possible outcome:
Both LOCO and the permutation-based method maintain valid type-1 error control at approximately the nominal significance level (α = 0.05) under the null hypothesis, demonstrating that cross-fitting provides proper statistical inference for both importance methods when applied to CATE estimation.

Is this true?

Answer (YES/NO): YES